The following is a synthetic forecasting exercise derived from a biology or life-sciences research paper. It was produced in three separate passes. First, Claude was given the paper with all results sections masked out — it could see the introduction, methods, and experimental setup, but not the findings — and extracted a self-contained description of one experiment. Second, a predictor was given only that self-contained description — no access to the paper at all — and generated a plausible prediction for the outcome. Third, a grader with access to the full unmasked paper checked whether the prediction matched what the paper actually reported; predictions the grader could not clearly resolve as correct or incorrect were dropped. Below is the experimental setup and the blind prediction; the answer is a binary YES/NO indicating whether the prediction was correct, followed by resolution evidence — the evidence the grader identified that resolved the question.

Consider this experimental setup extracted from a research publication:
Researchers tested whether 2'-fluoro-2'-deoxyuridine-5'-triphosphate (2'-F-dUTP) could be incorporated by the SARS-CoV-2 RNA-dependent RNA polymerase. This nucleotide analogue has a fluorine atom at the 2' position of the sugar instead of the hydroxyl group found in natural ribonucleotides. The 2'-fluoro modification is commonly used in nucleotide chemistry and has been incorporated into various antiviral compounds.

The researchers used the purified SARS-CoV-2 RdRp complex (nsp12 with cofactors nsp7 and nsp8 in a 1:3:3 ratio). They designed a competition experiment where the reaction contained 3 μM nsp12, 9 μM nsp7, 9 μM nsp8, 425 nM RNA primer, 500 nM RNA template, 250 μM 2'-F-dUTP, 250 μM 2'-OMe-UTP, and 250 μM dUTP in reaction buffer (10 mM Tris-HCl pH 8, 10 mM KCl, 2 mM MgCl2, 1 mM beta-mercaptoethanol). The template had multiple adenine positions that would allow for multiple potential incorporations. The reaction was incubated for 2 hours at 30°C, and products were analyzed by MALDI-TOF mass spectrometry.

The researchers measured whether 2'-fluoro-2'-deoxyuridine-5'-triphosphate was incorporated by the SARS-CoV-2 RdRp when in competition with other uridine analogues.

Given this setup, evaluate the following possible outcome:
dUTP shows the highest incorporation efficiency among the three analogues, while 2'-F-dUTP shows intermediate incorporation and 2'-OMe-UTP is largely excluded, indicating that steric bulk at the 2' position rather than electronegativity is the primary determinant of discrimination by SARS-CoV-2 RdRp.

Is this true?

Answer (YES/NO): NO